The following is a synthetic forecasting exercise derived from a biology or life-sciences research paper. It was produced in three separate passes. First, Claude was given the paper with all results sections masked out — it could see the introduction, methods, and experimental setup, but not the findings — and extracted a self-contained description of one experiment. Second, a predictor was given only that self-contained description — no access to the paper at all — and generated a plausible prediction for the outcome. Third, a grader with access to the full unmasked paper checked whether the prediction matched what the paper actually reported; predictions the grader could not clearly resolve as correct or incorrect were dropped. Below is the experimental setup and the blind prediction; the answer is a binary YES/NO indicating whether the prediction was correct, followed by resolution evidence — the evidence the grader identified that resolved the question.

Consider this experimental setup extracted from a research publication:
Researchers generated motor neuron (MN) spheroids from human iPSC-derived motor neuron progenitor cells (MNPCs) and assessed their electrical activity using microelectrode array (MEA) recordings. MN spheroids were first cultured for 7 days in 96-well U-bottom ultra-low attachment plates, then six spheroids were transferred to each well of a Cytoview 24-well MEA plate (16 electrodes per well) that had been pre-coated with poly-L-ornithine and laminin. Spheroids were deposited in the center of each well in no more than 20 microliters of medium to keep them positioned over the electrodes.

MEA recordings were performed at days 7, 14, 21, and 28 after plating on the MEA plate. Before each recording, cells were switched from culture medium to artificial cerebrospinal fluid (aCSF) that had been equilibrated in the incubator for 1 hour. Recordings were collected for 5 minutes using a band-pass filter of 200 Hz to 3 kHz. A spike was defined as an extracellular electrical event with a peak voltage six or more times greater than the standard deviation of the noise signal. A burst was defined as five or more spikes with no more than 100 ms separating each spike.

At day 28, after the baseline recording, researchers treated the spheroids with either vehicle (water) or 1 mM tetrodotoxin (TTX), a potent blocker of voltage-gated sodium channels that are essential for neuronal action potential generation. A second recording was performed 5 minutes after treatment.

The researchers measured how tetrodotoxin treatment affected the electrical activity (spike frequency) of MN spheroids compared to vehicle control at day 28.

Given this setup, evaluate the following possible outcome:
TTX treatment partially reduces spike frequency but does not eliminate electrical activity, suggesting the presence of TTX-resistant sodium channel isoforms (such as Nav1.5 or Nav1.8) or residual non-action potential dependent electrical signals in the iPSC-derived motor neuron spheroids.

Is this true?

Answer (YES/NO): NO